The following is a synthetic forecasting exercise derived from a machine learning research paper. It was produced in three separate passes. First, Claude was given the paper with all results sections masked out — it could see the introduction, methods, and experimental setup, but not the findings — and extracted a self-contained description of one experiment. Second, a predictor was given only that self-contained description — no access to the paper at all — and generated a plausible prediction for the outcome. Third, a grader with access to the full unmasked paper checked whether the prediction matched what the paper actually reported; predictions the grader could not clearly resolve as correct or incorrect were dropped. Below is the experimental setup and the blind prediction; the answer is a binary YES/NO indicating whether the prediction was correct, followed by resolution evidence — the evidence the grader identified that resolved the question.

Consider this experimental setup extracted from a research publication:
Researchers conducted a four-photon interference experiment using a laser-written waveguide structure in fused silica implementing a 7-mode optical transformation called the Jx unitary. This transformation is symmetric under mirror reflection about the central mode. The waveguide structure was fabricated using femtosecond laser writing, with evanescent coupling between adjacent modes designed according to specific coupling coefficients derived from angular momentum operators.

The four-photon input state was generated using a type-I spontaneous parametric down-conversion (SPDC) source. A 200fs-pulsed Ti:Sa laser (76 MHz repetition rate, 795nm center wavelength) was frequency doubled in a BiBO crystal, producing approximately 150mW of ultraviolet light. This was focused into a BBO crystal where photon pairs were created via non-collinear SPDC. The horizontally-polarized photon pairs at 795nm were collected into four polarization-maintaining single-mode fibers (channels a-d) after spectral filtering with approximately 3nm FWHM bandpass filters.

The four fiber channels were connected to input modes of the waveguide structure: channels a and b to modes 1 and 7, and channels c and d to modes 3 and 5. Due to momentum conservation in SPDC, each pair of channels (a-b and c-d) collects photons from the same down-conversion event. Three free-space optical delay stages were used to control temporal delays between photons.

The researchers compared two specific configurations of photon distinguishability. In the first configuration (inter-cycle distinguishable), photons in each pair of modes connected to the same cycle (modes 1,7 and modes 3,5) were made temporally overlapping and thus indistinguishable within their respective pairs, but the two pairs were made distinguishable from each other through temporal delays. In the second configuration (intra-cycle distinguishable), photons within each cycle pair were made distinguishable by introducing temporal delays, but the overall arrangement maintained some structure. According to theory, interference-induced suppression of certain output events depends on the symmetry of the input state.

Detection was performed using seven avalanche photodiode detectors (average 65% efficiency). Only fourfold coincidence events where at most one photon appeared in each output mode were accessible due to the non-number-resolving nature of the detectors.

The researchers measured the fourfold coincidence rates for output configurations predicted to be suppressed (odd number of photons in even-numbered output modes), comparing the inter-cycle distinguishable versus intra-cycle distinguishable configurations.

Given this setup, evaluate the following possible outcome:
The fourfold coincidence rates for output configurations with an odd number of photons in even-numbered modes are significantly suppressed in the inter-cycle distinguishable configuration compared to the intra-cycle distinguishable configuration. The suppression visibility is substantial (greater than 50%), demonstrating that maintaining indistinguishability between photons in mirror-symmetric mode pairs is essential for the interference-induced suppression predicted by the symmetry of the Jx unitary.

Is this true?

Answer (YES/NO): NO